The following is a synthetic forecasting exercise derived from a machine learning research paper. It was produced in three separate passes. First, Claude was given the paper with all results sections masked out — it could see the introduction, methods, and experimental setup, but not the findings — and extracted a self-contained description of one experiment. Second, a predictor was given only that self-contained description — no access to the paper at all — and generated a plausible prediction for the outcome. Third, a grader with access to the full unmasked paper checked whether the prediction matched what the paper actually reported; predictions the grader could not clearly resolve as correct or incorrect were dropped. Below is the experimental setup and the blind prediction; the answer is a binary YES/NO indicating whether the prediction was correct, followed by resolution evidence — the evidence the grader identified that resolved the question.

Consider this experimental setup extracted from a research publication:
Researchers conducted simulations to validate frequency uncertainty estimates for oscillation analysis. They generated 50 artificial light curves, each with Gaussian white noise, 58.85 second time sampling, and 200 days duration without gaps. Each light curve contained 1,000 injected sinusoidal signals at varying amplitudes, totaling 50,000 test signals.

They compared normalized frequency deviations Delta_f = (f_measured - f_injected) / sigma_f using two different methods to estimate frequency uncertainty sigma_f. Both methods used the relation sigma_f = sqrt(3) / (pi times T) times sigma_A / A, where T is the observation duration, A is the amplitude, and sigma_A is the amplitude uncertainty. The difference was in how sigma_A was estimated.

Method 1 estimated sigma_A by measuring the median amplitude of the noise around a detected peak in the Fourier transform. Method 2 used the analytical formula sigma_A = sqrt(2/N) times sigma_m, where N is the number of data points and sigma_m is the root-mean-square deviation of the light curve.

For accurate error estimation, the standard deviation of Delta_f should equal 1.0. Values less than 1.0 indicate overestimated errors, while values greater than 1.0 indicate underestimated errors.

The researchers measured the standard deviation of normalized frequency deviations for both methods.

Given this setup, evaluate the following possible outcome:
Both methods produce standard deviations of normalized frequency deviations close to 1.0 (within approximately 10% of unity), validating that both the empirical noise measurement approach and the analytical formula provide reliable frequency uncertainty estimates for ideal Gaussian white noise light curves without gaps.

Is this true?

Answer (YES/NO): YES